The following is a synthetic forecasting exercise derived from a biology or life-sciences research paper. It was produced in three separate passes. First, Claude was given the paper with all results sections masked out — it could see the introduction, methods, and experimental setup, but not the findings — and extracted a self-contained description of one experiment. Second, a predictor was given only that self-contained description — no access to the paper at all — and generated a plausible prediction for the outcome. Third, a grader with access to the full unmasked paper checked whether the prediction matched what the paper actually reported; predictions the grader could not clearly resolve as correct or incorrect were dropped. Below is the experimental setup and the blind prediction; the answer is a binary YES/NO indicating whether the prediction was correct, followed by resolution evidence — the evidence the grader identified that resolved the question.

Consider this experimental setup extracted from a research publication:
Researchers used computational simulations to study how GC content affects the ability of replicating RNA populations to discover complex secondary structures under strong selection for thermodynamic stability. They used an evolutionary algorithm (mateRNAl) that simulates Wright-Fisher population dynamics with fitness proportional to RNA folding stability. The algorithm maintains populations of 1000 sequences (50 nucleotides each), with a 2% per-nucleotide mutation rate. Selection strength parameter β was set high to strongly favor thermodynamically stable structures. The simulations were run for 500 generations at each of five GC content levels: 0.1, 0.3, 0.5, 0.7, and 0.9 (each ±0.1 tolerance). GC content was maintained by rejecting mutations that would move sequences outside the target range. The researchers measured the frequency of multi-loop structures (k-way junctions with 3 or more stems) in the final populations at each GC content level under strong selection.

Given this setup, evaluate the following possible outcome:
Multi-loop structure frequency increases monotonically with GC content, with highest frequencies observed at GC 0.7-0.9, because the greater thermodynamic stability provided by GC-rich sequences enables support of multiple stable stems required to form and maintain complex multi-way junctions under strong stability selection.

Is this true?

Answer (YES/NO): YES